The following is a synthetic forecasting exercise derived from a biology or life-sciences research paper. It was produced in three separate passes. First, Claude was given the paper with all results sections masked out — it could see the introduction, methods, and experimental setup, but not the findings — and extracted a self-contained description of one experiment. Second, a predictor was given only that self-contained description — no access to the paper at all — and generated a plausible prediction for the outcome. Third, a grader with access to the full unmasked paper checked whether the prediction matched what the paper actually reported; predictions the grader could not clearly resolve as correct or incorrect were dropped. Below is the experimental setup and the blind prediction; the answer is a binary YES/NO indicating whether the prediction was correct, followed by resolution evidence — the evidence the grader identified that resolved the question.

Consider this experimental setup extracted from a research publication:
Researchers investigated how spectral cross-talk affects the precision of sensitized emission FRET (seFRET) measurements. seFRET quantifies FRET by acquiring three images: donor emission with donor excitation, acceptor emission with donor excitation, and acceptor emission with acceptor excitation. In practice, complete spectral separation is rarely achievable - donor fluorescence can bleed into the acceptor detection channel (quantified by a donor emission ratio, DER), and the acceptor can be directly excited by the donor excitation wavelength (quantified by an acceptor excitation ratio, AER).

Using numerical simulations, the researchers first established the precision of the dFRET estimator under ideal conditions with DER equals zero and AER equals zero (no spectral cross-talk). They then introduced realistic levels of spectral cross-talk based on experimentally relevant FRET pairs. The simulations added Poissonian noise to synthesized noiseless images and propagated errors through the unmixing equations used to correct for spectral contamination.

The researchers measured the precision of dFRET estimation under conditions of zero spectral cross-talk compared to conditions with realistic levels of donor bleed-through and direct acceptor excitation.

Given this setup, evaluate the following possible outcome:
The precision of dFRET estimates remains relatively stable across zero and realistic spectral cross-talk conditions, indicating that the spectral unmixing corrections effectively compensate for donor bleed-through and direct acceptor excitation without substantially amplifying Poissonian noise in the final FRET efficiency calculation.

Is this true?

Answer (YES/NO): NO